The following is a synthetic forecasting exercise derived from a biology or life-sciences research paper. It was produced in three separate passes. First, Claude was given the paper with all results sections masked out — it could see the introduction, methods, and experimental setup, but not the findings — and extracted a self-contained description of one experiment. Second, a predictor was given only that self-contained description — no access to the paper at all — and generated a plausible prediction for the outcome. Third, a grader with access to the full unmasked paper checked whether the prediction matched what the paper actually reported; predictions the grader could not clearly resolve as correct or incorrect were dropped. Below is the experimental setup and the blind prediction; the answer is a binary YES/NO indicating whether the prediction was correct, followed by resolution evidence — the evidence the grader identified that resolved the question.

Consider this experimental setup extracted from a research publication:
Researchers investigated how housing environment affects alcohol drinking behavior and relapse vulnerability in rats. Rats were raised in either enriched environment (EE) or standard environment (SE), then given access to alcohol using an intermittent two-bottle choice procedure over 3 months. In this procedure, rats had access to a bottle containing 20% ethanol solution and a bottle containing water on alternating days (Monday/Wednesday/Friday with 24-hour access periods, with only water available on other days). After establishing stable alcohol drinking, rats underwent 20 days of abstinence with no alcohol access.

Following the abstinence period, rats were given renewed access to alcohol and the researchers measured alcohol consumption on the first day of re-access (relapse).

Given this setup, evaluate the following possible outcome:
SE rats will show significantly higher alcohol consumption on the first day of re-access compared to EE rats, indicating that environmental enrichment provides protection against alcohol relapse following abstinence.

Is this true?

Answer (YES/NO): NO